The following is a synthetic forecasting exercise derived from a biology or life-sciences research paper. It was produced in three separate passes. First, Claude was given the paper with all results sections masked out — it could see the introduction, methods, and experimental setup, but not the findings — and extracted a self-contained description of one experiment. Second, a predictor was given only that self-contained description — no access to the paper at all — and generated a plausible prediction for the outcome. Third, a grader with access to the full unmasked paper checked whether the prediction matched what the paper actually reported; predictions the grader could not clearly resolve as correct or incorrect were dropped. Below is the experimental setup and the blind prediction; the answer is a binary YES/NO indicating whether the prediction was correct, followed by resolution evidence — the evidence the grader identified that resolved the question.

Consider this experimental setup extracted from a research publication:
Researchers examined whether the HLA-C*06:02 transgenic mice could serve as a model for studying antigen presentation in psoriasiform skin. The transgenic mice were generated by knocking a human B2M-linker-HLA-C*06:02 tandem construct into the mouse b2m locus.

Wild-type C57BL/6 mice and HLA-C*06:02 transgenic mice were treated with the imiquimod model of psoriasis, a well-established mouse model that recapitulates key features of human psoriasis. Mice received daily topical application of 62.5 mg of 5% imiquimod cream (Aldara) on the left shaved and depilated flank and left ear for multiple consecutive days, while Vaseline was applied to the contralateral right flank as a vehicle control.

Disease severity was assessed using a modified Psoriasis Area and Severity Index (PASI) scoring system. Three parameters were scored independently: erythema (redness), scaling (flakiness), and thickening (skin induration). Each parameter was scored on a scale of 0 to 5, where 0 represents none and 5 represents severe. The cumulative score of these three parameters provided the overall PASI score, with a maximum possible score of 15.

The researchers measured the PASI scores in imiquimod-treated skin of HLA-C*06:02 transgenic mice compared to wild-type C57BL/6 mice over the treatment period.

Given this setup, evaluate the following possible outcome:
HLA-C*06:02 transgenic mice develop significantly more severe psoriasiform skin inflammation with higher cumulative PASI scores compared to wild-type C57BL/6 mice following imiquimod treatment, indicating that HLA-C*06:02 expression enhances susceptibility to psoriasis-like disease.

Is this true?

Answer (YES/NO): NO